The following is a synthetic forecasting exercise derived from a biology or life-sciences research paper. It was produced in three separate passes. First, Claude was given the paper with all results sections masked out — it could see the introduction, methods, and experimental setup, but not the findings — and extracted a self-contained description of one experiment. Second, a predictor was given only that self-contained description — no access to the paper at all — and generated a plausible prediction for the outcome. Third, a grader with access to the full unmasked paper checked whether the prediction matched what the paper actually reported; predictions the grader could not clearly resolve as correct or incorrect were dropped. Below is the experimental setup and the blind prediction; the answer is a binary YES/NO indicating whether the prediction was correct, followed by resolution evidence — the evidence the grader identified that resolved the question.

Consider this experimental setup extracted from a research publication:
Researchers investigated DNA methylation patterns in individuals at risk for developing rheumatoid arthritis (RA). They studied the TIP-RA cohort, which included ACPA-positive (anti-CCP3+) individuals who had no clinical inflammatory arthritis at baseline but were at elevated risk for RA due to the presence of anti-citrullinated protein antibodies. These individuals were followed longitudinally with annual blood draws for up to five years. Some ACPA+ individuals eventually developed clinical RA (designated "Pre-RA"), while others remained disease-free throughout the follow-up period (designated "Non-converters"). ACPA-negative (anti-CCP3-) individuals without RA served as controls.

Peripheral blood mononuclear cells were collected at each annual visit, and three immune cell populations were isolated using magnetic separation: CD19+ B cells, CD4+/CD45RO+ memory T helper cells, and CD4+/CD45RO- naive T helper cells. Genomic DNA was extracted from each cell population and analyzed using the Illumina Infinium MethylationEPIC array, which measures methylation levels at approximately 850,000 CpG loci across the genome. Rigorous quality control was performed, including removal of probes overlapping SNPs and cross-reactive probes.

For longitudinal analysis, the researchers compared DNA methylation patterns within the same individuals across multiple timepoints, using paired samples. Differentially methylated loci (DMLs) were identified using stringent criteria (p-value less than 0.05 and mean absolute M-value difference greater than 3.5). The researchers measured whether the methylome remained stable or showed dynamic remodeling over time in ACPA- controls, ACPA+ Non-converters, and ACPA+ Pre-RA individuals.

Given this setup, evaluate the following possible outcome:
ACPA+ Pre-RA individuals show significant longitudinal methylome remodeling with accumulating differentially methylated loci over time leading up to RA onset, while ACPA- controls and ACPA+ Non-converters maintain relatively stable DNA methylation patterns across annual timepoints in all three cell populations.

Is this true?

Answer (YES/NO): YES